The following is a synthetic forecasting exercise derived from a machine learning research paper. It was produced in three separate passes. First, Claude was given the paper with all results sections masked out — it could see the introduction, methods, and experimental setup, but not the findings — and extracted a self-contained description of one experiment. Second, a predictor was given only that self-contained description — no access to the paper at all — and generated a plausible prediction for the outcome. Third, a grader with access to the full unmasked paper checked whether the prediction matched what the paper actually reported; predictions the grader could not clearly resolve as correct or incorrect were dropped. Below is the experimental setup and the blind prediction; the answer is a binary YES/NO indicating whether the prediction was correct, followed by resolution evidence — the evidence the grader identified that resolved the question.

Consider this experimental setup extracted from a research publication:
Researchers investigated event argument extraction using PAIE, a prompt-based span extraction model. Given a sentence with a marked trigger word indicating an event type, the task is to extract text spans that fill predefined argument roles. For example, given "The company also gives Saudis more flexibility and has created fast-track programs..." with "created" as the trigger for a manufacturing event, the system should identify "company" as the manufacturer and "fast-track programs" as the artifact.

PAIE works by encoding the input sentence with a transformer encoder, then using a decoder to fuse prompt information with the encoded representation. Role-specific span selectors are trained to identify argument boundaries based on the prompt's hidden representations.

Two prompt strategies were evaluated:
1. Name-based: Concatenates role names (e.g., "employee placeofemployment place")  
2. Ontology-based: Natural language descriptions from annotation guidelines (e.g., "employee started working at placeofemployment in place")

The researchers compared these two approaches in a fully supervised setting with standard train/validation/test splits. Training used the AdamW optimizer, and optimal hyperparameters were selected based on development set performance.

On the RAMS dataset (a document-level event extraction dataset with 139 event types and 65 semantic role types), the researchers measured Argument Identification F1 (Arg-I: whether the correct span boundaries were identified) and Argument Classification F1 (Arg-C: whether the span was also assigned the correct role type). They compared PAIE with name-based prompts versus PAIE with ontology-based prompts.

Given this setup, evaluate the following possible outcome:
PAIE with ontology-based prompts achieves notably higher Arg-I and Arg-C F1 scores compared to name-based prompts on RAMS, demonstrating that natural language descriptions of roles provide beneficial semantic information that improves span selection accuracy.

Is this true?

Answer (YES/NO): NO